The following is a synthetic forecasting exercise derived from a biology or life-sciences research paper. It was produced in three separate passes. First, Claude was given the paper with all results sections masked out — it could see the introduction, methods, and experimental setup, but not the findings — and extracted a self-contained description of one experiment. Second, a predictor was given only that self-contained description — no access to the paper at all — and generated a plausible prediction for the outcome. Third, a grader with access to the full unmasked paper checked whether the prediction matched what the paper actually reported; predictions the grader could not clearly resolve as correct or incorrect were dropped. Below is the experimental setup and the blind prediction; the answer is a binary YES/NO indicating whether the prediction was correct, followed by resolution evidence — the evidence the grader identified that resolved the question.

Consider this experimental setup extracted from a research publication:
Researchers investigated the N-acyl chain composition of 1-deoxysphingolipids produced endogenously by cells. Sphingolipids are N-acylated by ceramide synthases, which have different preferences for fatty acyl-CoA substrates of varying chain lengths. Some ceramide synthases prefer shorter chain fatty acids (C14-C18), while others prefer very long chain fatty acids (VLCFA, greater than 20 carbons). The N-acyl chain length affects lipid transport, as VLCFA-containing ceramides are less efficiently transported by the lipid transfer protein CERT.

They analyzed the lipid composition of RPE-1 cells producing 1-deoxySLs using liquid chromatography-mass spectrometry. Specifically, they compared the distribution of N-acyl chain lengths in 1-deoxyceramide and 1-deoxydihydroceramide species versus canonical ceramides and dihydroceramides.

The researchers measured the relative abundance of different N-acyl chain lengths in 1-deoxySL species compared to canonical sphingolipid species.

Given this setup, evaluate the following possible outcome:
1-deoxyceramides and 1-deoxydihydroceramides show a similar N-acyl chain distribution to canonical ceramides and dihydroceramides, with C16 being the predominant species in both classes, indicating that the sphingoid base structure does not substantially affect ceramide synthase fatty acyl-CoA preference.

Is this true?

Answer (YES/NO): NO